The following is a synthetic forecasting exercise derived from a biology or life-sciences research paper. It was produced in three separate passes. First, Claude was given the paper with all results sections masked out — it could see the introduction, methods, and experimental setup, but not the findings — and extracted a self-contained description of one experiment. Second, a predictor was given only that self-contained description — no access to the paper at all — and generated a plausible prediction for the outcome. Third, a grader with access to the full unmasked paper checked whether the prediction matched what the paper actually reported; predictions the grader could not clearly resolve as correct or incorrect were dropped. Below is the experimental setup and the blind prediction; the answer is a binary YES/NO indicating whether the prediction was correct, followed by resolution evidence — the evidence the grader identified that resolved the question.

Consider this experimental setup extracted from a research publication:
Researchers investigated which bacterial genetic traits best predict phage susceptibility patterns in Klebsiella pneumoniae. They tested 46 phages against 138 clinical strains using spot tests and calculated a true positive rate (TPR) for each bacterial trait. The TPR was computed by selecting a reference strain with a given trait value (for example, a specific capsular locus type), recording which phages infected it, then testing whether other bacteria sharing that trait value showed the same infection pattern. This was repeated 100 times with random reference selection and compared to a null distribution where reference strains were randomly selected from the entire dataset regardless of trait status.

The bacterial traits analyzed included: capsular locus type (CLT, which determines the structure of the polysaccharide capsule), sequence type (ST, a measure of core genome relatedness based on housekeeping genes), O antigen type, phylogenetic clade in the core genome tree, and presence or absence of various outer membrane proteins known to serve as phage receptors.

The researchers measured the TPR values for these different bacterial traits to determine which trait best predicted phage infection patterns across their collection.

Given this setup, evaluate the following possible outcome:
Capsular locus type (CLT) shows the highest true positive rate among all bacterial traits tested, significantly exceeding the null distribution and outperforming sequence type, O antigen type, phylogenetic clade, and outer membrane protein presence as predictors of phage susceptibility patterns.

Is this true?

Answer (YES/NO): YES